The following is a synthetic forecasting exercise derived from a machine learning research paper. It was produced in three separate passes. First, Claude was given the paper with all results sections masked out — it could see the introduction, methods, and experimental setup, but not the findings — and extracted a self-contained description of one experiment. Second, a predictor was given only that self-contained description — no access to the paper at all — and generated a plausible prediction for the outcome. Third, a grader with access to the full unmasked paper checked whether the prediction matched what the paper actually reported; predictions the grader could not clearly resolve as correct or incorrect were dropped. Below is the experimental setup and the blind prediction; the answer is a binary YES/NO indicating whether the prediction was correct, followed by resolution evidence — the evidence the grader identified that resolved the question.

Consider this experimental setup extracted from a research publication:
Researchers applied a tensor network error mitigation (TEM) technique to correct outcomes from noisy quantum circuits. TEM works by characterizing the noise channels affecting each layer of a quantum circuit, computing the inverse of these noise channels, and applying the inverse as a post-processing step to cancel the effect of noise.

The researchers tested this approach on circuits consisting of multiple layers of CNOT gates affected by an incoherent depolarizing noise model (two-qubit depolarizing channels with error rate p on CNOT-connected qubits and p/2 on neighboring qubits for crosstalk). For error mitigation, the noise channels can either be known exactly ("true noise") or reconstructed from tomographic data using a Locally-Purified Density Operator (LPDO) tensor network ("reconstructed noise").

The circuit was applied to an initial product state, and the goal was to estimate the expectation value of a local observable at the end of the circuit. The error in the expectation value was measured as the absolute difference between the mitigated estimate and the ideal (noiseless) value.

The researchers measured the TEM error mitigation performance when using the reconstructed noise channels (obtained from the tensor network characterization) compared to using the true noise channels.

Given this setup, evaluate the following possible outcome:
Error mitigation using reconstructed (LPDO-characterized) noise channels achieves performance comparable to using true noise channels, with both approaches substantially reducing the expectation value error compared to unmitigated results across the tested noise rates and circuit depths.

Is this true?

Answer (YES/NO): YES